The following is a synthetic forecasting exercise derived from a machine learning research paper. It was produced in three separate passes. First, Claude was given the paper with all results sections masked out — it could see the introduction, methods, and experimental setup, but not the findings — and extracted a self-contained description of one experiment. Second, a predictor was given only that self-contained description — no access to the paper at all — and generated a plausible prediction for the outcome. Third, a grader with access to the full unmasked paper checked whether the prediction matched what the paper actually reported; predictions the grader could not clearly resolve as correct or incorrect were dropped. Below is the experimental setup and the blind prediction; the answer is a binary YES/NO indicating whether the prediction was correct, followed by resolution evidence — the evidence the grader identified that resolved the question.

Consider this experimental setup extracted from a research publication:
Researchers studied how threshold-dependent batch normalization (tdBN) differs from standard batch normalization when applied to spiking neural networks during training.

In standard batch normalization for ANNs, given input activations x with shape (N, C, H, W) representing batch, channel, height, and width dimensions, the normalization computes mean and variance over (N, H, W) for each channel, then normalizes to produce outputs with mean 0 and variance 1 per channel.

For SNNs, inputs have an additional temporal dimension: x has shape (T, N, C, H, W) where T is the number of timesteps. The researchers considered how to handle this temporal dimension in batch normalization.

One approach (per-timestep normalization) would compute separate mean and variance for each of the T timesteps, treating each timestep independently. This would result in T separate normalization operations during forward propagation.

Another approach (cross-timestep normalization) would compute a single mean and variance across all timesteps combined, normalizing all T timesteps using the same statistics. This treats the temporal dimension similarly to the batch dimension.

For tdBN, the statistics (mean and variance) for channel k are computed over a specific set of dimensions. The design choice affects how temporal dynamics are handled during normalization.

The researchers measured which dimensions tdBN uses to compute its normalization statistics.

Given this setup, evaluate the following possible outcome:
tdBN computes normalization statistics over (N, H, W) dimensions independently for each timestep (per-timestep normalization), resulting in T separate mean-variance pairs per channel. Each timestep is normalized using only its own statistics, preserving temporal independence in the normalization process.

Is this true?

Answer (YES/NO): NO